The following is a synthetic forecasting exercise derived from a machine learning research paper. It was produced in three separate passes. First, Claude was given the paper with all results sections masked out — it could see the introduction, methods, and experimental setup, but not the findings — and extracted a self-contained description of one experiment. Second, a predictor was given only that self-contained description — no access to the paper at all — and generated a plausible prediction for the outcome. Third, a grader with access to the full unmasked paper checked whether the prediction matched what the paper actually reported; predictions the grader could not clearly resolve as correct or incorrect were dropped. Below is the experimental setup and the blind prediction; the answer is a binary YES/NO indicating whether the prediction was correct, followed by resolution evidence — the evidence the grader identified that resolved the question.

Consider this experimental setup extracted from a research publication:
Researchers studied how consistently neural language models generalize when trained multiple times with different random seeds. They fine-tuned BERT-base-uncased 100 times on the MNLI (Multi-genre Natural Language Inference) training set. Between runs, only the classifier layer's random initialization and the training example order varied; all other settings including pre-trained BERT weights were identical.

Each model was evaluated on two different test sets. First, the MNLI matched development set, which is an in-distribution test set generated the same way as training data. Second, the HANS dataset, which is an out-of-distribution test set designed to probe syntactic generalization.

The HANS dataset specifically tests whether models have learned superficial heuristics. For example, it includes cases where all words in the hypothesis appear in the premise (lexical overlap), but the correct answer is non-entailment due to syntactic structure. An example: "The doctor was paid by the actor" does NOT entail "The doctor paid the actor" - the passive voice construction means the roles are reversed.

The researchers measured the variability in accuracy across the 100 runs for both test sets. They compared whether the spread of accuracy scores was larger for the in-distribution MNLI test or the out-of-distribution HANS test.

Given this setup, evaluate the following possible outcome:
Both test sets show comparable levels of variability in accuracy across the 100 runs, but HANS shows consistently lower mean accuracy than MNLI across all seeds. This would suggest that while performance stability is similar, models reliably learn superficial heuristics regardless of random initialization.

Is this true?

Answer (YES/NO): NO